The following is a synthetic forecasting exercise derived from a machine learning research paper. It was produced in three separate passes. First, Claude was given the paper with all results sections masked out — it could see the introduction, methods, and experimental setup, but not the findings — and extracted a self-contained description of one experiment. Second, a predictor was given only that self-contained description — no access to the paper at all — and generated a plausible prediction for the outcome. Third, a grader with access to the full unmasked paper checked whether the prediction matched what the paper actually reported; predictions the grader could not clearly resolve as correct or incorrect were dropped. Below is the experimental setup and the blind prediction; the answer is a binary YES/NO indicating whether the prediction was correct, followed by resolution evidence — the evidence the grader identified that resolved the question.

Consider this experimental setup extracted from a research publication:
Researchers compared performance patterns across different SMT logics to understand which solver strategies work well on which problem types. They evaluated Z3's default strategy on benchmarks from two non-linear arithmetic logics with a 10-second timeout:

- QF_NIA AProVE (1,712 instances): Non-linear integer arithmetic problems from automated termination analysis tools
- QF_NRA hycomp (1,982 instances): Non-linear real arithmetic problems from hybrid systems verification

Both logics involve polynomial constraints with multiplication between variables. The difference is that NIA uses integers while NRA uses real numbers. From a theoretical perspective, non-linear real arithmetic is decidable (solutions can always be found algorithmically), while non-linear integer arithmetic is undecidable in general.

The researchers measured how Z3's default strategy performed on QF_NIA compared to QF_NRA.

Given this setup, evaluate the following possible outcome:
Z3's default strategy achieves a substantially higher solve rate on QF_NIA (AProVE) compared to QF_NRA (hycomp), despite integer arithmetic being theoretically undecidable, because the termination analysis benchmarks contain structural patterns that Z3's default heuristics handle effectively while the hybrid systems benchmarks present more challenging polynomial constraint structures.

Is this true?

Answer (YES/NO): YES